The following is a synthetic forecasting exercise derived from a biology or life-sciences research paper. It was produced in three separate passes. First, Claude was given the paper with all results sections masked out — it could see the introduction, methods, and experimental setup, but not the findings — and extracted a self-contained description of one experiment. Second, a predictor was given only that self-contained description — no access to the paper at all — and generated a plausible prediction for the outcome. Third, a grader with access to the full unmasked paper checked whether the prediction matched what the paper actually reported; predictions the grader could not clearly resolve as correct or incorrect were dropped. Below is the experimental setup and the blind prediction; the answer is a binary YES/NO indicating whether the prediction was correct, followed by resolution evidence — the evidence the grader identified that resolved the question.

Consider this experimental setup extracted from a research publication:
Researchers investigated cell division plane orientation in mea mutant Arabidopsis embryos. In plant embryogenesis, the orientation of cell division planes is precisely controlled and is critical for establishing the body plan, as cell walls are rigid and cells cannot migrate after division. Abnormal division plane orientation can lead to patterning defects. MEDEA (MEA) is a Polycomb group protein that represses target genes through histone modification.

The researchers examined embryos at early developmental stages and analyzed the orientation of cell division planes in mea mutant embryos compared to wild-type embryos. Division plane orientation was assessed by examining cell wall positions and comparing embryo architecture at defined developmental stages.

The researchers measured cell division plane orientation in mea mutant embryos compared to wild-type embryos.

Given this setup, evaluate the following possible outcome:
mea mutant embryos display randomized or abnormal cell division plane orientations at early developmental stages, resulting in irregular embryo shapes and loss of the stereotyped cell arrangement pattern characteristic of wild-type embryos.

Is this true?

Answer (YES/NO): YES